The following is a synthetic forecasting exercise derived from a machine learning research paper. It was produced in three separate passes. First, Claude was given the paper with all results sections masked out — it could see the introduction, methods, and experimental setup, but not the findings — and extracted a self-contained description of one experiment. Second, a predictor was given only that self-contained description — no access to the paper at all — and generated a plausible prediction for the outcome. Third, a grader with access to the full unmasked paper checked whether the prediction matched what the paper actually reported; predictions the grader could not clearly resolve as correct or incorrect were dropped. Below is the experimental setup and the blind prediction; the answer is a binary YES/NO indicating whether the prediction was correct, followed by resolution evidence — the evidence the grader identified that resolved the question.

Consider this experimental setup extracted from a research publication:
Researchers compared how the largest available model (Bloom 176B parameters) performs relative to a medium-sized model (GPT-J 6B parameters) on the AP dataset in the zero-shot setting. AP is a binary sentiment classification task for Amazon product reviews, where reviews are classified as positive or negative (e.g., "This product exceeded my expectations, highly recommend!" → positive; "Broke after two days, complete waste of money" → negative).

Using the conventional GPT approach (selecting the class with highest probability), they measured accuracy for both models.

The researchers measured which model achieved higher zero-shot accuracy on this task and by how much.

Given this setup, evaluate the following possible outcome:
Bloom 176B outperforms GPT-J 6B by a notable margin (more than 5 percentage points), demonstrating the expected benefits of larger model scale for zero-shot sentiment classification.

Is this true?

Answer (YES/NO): YES